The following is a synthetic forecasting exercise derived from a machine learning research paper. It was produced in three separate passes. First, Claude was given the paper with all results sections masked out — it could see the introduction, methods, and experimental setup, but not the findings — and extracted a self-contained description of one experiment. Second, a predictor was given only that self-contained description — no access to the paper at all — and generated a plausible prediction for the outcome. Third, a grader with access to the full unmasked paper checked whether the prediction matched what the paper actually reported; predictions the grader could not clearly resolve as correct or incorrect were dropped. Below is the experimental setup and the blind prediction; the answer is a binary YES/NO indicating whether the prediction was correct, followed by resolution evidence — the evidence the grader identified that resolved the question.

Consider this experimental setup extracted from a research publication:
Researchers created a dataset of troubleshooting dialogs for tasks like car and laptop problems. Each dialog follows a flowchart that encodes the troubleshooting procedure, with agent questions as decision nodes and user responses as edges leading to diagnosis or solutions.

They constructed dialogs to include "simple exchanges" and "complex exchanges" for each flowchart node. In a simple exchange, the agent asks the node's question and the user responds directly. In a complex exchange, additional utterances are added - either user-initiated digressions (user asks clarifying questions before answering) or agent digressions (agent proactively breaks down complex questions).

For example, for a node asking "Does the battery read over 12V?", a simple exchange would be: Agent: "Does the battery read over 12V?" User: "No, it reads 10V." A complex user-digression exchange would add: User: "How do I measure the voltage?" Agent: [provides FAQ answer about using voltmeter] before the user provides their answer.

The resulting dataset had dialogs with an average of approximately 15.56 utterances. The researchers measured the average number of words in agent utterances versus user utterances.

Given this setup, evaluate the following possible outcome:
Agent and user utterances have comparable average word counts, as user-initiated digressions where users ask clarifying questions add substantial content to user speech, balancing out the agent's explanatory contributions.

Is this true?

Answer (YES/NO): YES